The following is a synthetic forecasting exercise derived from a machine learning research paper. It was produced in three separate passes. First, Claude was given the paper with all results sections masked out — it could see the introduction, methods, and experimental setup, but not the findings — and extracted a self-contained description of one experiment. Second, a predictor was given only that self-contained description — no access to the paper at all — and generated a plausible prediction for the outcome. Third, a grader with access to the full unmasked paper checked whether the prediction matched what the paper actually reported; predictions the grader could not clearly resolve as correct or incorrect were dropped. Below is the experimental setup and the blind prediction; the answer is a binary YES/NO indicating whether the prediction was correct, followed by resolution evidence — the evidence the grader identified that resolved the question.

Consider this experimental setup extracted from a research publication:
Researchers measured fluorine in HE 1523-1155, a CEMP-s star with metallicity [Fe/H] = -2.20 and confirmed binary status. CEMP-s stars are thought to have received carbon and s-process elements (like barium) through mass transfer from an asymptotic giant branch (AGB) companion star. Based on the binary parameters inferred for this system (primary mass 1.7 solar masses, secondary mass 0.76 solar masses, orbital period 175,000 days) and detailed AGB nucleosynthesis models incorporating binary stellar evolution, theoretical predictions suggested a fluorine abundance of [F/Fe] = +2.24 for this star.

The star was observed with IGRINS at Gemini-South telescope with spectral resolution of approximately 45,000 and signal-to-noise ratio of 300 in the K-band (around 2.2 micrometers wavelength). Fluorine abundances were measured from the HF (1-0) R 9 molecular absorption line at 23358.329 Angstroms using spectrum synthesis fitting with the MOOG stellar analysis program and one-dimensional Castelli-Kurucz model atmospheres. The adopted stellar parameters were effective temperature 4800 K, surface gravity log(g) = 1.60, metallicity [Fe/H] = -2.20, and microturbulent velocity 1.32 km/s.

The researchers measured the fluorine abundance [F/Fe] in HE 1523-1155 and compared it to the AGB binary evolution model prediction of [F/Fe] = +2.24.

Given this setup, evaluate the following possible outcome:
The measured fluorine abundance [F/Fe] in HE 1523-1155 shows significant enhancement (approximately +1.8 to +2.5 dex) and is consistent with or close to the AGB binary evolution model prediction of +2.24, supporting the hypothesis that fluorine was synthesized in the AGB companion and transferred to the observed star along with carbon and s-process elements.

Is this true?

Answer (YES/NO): NO